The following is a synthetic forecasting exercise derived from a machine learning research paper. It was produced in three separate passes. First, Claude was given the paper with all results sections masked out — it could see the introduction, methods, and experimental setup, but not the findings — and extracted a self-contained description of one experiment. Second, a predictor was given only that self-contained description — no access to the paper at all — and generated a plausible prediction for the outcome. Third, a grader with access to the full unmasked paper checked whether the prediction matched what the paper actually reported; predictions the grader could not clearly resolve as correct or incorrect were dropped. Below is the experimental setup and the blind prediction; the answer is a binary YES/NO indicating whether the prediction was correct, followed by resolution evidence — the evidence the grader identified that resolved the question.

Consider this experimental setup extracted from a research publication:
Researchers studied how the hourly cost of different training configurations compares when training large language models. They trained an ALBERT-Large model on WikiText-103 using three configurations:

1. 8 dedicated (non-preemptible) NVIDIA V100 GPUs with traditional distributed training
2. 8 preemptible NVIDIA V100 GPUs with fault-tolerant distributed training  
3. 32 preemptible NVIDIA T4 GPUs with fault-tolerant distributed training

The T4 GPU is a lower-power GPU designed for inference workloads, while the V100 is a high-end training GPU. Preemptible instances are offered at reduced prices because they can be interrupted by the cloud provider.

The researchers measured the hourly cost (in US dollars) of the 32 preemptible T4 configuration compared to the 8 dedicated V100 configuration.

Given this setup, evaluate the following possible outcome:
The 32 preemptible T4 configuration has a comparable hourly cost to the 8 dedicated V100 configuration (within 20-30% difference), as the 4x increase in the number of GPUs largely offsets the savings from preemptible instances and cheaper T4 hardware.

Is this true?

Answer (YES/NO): NO